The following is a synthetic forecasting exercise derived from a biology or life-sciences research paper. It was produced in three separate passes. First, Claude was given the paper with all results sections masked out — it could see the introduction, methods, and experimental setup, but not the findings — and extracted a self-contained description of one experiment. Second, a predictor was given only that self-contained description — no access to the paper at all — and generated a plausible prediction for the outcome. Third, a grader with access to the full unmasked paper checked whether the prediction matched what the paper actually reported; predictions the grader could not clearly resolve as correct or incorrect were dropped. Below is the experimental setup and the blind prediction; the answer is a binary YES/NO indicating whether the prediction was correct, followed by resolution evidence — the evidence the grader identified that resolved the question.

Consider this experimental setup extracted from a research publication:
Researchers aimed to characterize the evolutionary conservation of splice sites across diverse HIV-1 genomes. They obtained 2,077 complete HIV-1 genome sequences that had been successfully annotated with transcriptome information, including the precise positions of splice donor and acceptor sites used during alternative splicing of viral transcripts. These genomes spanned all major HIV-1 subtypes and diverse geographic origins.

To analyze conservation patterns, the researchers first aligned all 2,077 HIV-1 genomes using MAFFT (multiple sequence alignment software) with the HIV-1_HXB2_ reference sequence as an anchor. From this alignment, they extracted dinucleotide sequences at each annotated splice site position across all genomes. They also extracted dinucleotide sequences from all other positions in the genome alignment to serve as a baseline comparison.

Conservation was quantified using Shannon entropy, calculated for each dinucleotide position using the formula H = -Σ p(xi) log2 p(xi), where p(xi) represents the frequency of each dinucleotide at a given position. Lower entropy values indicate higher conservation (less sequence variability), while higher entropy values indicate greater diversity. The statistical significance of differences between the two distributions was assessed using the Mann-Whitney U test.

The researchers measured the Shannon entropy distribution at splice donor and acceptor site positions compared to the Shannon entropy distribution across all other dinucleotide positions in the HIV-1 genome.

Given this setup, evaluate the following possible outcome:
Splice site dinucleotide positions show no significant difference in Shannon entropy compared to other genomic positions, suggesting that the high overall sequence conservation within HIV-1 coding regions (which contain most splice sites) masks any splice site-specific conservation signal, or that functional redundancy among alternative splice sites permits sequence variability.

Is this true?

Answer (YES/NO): NO